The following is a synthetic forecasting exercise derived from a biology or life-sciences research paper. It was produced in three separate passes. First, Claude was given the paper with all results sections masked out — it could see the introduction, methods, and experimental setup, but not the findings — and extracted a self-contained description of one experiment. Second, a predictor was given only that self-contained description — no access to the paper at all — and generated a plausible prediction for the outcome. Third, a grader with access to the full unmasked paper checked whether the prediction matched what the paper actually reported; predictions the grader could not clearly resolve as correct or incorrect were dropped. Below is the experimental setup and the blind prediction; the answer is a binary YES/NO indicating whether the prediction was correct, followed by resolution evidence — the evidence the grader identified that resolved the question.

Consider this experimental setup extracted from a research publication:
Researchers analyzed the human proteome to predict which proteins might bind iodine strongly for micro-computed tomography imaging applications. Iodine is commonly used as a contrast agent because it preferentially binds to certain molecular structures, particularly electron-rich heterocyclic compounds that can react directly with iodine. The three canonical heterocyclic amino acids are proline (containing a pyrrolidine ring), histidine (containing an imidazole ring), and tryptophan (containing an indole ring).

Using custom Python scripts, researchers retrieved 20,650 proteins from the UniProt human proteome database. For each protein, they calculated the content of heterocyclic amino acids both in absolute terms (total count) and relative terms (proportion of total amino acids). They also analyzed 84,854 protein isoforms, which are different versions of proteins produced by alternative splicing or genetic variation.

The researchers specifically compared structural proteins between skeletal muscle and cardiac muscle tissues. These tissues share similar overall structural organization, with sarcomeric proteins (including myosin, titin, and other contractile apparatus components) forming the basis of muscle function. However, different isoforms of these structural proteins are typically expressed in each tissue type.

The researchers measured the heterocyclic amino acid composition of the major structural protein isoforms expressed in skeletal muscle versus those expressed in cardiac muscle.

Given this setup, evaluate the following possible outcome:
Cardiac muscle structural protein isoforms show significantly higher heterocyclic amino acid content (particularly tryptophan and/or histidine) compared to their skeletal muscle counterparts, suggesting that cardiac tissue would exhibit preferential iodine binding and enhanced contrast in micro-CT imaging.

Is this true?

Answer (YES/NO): NO